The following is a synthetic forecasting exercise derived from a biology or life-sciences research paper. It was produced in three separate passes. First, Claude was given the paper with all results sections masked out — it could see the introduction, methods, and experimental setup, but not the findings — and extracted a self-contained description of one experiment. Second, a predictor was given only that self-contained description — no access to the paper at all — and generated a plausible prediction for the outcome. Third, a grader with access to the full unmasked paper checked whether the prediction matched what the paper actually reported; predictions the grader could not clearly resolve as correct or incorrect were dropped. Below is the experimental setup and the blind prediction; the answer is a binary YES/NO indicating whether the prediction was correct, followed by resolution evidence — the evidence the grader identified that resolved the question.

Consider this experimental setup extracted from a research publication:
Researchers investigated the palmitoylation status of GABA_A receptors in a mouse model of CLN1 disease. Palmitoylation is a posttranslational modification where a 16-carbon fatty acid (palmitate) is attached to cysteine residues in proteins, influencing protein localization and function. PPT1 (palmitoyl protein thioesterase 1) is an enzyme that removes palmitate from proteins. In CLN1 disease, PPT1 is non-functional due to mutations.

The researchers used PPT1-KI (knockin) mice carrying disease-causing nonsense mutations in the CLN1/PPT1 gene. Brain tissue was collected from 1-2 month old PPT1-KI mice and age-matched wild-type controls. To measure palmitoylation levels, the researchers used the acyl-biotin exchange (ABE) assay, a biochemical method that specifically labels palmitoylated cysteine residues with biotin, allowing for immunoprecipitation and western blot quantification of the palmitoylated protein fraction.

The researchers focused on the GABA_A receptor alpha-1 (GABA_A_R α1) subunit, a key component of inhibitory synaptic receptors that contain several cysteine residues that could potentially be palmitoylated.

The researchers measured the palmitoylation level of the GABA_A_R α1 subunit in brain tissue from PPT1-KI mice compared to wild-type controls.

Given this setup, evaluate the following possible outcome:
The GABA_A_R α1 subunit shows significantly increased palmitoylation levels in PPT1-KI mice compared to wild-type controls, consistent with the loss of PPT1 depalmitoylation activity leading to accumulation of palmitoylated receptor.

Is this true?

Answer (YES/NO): YES